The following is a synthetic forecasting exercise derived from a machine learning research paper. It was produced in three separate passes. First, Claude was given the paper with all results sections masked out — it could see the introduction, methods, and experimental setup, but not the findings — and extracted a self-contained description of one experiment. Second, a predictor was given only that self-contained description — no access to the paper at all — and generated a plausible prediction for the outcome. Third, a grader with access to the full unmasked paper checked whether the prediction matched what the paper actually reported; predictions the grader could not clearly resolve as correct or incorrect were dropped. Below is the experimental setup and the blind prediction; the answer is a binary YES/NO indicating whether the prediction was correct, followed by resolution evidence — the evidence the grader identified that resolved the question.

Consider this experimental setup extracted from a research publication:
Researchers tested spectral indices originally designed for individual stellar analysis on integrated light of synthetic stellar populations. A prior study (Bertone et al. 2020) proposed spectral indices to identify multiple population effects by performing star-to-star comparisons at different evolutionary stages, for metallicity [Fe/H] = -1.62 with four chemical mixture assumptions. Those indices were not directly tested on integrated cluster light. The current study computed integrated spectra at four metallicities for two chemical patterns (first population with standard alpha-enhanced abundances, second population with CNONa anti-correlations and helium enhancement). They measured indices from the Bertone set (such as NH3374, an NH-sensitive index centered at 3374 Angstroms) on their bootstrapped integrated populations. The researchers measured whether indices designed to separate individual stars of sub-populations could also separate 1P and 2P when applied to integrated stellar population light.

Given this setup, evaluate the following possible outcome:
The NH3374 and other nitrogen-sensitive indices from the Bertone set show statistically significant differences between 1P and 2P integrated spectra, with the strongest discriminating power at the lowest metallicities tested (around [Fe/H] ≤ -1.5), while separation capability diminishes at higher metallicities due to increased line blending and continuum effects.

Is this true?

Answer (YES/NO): NO